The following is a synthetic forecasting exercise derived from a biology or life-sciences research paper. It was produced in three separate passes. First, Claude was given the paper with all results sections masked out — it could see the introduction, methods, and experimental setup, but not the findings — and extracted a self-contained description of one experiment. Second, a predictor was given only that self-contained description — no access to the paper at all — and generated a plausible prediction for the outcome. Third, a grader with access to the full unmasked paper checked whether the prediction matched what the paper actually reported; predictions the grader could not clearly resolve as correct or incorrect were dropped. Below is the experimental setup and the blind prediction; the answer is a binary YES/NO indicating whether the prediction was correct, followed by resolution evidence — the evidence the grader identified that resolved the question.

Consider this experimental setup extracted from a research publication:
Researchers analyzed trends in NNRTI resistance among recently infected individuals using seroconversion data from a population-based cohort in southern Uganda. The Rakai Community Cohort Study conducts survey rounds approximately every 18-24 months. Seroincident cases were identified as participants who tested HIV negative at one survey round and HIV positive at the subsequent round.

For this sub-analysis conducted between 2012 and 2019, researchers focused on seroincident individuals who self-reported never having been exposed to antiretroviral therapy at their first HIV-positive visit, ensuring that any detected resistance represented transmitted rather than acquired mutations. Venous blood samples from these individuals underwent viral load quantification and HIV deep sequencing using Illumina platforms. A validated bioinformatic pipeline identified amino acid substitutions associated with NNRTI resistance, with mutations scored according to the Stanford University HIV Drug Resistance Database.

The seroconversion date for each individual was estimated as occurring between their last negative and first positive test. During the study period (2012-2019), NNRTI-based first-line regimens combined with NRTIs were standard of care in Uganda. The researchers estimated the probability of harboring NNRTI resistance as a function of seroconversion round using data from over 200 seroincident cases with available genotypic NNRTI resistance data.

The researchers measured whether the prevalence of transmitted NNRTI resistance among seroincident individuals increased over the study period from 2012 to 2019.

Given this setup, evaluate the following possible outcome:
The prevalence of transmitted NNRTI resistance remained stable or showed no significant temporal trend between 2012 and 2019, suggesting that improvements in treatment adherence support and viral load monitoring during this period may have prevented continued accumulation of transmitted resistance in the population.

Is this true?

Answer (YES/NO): YES